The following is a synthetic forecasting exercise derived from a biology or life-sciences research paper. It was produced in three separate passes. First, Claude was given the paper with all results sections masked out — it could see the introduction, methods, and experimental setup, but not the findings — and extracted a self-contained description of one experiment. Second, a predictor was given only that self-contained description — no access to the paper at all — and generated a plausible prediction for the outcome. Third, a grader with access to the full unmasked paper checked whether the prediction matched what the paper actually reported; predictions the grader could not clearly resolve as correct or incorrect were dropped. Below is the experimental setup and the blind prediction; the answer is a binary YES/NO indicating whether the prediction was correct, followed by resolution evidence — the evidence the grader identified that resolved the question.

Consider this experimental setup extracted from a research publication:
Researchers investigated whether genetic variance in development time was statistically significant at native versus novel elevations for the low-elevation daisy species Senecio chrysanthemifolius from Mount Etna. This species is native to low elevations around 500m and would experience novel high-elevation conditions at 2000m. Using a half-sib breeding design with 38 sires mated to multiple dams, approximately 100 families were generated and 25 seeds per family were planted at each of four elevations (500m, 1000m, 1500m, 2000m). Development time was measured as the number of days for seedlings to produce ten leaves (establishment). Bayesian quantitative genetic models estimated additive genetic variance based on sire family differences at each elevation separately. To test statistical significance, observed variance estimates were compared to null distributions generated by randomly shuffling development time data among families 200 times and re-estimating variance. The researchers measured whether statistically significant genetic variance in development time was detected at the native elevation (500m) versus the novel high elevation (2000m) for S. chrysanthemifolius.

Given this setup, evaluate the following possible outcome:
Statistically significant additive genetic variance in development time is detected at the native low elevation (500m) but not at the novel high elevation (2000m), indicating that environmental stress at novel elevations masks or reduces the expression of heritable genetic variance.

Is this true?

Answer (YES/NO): YES